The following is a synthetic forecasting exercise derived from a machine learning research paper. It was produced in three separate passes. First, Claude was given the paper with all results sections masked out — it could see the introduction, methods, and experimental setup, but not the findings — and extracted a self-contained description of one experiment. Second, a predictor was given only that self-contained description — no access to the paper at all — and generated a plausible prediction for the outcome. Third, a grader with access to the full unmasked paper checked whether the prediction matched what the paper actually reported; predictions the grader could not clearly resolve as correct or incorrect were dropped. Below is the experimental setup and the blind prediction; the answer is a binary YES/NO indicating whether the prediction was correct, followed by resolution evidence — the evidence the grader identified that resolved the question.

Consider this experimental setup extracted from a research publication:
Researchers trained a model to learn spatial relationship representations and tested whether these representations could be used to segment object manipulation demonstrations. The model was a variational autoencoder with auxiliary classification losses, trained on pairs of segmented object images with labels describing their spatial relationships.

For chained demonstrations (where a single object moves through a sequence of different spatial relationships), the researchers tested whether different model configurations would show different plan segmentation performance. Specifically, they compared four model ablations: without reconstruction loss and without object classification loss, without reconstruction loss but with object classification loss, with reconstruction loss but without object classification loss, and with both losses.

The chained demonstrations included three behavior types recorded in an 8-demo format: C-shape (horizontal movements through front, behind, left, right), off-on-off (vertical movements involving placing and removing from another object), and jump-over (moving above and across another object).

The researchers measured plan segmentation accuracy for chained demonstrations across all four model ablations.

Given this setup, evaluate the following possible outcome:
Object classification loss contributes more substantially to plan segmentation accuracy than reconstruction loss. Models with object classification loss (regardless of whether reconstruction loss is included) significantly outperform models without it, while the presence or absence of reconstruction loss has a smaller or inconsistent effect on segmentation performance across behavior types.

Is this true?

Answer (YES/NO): NO